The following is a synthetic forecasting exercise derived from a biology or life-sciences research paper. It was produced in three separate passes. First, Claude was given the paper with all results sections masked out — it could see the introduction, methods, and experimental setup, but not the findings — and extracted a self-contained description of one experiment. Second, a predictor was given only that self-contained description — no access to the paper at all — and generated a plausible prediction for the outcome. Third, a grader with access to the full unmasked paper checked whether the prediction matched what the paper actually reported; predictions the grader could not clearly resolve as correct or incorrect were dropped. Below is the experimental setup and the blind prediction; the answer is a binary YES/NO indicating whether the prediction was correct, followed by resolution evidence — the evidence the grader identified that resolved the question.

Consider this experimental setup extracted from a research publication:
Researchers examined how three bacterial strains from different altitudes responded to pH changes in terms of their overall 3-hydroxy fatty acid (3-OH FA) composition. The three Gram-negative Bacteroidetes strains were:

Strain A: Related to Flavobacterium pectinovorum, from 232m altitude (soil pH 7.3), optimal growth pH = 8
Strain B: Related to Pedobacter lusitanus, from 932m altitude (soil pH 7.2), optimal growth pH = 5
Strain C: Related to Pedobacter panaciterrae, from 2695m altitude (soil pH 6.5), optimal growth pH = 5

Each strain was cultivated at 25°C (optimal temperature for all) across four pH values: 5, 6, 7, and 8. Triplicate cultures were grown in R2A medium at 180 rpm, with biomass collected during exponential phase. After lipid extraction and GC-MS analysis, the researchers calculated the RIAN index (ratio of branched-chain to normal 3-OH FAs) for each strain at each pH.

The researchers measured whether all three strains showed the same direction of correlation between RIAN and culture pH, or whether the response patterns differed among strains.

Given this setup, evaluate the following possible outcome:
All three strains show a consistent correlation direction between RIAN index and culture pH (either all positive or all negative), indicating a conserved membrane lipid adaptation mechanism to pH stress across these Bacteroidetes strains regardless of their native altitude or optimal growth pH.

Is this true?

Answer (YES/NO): NO